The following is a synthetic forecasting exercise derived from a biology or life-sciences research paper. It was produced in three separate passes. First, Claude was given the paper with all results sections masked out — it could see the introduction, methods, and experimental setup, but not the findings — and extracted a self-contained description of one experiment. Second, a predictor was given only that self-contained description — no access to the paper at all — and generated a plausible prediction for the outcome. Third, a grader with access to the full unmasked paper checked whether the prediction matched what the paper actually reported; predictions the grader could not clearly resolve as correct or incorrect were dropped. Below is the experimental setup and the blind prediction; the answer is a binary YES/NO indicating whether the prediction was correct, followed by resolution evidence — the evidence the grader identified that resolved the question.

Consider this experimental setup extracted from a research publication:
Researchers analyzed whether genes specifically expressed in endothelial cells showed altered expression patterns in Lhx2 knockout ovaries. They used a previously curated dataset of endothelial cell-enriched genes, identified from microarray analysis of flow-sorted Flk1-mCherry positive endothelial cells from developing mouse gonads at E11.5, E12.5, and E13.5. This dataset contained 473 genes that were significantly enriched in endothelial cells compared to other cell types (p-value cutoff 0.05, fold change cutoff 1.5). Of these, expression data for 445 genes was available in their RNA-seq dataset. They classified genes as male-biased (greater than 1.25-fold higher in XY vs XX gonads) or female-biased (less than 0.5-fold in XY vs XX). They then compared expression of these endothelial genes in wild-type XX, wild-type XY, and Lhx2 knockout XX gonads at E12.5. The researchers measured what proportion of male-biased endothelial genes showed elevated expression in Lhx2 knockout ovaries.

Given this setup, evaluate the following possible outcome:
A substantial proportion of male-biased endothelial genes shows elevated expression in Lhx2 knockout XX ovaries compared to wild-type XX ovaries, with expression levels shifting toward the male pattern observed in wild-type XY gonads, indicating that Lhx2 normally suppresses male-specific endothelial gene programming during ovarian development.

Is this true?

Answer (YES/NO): YES